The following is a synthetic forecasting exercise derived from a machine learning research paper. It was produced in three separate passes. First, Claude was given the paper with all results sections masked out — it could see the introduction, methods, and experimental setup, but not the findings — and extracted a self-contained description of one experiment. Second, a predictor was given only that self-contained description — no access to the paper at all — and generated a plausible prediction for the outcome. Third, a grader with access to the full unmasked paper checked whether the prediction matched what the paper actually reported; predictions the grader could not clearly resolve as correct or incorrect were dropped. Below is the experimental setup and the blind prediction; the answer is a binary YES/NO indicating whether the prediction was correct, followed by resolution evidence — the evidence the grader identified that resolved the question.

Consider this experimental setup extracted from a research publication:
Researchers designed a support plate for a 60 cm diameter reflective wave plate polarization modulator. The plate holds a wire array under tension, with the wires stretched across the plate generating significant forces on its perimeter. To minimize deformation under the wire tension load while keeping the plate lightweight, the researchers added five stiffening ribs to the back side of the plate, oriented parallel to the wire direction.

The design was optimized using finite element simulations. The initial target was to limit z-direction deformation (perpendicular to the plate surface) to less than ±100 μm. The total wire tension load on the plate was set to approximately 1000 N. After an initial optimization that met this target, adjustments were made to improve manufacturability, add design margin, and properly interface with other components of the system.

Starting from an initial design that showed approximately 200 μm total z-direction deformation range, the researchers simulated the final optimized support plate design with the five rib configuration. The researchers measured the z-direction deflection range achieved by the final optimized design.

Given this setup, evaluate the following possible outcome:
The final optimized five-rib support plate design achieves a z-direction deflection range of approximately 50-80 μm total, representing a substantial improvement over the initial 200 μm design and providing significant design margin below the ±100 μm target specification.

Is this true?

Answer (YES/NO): NO